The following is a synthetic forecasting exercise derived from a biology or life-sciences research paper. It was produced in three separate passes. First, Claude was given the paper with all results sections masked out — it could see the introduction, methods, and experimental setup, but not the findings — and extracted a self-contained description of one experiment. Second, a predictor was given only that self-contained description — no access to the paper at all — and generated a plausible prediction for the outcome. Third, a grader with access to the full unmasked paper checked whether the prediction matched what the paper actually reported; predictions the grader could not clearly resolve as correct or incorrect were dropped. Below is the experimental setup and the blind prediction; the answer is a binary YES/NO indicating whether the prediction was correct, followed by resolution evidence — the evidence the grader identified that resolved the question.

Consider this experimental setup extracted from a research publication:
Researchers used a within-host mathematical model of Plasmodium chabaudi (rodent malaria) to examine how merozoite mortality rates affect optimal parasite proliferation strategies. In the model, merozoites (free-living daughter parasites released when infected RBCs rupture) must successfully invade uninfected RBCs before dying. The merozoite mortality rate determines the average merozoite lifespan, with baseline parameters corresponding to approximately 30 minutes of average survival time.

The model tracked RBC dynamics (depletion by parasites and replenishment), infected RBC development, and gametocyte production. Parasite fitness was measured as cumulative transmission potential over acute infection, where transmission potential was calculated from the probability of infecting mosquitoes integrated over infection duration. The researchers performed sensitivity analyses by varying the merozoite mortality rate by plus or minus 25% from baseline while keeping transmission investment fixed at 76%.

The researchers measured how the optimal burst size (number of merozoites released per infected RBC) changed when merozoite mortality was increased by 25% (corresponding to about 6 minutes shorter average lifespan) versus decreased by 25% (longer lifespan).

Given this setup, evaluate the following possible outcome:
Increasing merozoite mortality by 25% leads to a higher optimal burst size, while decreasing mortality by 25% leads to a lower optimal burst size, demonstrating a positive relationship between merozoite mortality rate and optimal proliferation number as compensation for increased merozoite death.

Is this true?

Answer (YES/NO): YES